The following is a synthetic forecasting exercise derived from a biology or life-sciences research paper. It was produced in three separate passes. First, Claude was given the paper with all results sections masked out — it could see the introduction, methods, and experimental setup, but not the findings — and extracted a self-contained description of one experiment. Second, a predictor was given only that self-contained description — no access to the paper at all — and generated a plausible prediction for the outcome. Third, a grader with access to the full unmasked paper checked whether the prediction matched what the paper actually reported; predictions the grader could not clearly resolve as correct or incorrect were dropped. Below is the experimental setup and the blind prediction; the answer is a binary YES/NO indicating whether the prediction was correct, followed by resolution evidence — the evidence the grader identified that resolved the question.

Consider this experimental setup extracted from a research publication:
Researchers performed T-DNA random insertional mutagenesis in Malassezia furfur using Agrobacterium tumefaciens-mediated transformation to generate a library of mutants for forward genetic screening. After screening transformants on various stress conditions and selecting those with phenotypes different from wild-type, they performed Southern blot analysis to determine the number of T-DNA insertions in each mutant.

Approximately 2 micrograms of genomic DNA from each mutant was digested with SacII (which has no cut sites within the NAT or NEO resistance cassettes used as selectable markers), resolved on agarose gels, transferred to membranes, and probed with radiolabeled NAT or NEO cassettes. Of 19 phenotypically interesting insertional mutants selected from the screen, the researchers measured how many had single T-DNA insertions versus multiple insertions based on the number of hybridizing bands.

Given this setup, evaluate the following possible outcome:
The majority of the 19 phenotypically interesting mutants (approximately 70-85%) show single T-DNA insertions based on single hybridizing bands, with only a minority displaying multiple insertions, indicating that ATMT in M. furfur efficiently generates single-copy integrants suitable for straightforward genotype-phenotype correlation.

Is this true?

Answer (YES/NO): YES